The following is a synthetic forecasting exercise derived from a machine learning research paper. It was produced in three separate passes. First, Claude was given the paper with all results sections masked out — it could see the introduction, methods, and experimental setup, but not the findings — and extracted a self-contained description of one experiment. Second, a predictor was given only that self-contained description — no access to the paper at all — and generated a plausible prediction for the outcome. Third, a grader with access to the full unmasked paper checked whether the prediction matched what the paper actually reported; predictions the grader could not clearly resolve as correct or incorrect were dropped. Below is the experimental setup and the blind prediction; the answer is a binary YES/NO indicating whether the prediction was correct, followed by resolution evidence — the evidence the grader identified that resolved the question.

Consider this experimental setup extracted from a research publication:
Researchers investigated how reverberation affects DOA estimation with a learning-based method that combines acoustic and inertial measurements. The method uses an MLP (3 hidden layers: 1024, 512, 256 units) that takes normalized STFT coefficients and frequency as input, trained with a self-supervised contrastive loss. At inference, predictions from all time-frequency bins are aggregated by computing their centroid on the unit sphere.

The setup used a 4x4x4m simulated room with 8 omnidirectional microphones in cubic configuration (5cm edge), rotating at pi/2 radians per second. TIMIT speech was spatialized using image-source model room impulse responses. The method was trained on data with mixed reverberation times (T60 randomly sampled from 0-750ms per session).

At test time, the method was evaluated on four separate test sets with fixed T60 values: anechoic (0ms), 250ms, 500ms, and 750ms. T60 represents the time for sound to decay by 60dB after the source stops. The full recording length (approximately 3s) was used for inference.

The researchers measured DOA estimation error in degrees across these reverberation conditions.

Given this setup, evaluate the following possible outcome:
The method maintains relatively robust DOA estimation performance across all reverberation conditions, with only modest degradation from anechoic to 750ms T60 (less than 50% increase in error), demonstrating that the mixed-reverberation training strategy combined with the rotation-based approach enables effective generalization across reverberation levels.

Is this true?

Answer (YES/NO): NO